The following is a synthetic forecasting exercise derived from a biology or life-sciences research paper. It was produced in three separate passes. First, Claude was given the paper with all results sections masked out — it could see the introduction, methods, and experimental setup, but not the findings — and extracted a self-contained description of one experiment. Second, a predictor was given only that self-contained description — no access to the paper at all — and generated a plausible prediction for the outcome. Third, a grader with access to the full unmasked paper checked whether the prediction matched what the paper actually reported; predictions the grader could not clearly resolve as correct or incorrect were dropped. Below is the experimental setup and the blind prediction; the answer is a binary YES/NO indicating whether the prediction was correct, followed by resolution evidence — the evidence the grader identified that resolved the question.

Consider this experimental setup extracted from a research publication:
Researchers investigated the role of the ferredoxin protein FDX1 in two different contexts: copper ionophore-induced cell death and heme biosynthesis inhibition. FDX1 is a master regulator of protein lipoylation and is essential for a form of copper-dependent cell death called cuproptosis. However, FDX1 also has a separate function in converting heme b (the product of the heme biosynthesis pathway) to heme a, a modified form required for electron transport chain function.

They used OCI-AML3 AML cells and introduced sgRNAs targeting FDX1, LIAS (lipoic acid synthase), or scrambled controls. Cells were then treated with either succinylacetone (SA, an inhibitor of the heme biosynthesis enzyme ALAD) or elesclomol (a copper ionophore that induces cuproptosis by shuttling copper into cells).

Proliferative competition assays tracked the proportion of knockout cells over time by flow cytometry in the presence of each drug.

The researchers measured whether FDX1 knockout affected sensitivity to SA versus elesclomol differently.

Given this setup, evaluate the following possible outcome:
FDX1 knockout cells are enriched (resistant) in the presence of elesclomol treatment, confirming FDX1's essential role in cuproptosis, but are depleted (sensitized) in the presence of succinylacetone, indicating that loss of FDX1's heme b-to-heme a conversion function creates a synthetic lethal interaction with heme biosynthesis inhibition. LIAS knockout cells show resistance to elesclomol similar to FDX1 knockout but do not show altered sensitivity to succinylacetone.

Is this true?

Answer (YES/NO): NO